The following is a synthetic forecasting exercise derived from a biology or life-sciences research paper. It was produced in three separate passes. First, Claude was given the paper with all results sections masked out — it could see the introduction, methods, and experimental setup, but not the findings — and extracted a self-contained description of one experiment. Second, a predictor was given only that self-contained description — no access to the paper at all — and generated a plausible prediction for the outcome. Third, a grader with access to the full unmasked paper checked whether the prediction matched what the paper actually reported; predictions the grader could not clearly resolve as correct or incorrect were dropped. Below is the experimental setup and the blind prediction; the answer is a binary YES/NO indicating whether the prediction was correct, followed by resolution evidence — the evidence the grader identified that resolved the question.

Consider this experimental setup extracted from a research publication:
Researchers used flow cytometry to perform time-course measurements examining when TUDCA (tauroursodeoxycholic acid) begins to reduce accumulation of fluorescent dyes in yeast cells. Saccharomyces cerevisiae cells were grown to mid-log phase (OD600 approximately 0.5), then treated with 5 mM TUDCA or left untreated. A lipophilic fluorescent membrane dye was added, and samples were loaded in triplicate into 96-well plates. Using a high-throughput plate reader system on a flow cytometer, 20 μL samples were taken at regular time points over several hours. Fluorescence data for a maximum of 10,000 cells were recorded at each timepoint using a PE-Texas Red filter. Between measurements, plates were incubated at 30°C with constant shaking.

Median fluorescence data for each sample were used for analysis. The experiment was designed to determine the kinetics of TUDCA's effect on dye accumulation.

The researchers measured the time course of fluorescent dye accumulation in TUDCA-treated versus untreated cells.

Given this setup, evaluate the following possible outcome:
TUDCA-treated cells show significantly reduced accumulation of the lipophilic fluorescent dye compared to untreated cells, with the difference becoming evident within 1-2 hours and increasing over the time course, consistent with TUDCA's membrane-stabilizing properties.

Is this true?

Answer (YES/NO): NO